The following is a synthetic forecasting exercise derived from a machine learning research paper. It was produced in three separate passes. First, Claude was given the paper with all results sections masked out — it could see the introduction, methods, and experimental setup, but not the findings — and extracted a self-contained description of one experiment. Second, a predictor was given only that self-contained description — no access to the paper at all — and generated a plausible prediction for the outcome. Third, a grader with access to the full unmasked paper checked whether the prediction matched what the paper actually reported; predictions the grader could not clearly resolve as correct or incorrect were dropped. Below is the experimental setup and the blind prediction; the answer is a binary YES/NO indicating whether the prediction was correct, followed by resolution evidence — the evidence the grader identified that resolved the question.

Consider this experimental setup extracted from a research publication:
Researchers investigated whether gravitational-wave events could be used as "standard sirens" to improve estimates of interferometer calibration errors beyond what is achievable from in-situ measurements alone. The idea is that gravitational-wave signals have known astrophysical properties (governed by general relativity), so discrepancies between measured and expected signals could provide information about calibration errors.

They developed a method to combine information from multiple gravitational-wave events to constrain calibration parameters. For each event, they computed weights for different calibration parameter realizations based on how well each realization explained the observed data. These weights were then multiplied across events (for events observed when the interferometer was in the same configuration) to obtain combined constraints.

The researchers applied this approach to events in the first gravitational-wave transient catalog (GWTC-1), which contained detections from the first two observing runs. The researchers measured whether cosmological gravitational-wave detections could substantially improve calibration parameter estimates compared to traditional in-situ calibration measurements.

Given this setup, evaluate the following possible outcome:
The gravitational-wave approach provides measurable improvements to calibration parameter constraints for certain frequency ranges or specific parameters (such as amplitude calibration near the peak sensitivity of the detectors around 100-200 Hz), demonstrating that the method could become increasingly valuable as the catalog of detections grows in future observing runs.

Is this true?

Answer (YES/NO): NO